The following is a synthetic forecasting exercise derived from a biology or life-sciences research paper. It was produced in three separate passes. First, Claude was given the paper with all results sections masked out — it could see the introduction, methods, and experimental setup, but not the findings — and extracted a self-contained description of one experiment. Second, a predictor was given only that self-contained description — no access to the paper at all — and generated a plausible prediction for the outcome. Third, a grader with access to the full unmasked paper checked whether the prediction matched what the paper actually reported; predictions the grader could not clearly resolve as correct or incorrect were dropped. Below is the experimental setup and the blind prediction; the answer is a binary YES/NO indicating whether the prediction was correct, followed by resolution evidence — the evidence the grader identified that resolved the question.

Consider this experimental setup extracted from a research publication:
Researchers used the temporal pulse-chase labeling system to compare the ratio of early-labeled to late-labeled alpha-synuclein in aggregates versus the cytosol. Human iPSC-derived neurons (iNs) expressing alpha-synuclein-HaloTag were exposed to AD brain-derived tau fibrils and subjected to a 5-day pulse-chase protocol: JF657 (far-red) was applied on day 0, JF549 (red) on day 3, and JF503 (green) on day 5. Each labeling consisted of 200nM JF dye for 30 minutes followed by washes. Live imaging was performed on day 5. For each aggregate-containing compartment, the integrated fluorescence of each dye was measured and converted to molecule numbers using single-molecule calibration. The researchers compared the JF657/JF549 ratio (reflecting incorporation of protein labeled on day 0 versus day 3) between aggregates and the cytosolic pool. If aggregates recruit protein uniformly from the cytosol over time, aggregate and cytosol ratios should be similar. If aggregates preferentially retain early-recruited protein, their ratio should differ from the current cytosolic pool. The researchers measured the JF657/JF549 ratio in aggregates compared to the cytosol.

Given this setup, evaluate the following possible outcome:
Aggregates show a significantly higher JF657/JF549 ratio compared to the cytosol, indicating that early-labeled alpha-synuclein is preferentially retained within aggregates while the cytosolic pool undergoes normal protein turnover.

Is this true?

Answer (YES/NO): YES